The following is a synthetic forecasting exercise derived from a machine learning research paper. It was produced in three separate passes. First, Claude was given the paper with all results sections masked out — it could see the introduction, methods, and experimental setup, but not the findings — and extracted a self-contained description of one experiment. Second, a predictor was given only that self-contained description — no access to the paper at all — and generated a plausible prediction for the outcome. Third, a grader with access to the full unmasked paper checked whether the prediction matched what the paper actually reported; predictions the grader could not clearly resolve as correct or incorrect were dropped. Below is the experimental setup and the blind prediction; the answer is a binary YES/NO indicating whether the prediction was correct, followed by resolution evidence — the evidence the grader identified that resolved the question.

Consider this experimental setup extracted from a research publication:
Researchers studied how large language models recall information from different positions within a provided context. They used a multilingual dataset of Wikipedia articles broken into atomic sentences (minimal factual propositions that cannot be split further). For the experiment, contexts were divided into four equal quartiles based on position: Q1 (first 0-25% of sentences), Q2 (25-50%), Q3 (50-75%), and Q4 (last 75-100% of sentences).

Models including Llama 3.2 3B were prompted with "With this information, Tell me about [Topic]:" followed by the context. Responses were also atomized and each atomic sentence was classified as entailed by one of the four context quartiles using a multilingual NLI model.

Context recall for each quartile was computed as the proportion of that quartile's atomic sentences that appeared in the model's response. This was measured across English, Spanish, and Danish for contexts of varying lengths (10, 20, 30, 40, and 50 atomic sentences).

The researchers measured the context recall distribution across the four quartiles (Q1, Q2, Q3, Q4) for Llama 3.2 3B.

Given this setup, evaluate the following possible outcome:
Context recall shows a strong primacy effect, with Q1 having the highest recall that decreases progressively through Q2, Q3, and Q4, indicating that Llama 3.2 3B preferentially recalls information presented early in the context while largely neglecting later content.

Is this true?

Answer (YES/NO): YES